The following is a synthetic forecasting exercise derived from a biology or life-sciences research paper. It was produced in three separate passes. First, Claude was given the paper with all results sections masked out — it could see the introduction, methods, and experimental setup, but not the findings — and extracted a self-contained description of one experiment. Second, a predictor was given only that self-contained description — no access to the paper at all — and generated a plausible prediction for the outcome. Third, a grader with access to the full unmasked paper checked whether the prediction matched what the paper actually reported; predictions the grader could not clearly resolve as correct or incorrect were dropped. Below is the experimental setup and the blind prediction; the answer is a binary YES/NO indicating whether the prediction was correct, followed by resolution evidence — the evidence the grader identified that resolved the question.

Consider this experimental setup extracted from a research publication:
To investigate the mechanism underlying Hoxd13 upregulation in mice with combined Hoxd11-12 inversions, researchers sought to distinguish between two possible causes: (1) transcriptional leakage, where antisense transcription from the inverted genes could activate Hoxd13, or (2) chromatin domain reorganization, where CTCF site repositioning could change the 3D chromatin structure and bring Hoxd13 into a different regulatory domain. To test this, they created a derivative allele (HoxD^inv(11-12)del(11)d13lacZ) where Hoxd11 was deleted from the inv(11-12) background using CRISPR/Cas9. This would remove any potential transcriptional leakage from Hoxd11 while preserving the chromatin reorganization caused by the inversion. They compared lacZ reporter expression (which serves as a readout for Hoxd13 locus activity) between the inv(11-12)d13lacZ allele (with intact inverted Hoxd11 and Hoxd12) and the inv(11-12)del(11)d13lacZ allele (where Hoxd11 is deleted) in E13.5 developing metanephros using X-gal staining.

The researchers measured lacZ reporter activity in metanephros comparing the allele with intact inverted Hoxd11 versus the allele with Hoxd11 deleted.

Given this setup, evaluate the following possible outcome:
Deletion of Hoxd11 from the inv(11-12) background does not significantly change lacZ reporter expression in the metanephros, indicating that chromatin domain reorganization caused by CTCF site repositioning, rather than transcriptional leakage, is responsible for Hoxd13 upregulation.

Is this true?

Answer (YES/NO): YES